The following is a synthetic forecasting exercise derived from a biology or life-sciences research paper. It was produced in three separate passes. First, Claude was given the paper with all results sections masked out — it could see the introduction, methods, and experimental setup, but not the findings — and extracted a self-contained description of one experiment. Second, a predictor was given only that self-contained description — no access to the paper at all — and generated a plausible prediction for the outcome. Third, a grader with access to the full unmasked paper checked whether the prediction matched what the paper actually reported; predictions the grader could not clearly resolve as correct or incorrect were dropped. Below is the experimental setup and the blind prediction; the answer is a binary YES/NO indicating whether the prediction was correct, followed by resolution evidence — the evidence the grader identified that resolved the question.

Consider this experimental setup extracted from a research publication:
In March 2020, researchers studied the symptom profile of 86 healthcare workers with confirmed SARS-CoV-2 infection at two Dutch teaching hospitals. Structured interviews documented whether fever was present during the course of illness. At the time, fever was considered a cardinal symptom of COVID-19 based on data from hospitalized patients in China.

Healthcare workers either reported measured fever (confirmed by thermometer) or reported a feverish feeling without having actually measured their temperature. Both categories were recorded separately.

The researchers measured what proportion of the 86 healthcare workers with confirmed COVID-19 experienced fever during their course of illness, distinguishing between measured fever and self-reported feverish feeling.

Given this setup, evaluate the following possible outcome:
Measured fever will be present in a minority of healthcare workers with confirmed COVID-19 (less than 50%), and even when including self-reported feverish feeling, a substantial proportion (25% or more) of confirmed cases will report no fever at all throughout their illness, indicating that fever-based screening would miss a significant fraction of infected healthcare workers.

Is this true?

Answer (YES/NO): NO